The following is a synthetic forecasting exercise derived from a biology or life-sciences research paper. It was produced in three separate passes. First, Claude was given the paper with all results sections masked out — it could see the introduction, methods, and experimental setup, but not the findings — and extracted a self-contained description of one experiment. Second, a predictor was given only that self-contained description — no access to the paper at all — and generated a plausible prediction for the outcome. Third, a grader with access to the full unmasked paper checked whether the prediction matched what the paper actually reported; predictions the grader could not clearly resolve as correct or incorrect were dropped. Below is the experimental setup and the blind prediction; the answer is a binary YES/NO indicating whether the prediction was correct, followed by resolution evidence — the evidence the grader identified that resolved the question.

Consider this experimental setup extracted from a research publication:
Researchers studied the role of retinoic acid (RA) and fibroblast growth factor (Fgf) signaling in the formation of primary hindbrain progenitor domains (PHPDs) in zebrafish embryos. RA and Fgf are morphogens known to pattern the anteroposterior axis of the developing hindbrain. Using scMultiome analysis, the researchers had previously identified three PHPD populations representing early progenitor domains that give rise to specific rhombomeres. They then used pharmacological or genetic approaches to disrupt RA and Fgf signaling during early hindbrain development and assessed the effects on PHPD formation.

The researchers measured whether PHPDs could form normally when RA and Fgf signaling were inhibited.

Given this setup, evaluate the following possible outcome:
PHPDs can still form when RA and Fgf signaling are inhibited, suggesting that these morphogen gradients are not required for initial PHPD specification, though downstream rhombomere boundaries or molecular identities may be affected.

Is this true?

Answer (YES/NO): NO